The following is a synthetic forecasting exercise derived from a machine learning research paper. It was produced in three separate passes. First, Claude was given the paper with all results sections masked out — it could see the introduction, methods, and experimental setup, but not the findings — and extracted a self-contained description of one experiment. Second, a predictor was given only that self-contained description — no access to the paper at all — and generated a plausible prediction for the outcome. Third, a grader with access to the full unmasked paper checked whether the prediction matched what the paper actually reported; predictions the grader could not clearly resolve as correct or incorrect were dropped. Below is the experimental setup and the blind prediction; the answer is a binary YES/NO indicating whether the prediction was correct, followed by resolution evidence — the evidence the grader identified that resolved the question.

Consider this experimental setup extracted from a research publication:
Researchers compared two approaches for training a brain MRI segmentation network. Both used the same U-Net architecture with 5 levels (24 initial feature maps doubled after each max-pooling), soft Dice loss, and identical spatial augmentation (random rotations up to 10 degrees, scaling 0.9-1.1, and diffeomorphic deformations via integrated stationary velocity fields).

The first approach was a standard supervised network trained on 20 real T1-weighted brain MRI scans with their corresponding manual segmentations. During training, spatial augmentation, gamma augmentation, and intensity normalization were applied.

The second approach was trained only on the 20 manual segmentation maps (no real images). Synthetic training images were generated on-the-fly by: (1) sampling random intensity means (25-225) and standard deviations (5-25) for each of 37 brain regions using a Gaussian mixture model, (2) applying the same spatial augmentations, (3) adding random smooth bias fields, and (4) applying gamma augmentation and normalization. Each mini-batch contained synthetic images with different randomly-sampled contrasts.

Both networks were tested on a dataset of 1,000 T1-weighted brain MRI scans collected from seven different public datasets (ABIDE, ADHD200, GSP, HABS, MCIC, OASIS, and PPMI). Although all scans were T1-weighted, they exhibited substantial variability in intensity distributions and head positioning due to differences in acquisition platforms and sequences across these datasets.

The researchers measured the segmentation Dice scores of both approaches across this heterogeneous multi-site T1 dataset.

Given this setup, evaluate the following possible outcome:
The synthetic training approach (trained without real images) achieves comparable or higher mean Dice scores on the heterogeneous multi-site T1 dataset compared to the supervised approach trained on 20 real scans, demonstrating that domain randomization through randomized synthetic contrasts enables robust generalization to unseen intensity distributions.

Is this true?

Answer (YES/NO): YES